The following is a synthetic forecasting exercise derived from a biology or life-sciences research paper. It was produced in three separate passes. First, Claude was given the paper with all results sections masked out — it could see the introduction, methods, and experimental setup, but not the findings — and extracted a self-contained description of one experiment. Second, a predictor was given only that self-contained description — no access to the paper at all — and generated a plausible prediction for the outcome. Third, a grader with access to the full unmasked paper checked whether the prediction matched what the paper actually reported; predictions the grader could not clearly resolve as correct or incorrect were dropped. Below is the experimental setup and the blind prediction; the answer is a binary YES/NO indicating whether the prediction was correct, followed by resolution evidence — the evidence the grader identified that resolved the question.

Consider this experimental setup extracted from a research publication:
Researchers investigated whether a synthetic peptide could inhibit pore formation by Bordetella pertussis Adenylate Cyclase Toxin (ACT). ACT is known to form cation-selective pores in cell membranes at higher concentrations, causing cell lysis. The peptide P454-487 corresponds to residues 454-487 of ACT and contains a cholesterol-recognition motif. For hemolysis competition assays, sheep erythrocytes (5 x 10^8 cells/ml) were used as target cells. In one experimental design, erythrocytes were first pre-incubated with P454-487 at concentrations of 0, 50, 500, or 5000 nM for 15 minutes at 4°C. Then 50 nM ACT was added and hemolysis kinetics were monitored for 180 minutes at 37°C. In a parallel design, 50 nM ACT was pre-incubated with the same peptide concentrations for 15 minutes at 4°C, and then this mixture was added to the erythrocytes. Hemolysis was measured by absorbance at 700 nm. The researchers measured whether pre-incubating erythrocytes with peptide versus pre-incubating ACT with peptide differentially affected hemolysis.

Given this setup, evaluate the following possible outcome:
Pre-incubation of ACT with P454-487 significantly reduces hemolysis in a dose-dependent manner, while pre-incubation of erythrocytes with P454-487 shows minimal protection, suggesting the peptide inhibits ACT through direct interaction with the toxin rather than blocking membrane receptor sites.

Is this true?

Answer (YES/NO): NO